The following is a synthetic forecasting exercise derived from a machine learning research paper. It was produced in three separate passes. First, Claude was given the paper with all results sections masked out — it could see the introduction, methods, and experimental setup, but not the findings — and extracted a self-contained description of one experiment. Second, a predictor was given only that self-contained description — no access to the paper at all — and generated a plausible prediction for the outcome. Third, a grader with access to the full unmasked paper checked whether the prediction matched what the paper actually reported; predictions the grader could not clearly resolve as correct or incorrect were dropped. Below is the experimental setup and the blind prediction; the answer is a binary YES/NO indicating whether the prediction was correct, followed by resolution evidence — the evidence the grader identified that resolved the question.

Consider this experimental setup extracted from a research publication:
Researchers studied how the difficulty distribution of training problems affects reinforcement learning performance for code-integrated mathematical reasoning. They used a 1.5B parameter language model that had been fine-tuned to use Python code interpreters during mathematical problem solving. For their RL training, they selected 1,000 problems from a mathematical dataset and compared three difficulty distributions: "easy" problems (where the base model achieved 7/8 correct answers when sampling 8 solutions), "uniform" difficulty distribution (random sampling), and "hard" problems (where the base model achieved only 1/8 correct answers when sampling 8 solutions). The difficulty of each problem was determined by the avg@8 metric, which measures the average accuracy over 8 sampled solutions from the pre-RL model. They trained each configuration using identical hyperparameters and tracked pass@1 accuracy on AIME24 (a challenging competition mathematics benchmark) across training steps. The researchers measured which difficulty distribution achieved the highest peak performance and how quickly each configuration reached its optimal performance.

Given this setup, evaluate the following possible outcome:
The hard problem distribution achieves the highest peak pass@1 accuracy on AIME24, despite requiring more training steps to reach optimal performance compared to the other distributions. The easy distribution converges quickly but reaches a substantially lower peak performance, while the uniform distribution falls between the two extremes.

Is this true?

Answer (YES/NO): YES